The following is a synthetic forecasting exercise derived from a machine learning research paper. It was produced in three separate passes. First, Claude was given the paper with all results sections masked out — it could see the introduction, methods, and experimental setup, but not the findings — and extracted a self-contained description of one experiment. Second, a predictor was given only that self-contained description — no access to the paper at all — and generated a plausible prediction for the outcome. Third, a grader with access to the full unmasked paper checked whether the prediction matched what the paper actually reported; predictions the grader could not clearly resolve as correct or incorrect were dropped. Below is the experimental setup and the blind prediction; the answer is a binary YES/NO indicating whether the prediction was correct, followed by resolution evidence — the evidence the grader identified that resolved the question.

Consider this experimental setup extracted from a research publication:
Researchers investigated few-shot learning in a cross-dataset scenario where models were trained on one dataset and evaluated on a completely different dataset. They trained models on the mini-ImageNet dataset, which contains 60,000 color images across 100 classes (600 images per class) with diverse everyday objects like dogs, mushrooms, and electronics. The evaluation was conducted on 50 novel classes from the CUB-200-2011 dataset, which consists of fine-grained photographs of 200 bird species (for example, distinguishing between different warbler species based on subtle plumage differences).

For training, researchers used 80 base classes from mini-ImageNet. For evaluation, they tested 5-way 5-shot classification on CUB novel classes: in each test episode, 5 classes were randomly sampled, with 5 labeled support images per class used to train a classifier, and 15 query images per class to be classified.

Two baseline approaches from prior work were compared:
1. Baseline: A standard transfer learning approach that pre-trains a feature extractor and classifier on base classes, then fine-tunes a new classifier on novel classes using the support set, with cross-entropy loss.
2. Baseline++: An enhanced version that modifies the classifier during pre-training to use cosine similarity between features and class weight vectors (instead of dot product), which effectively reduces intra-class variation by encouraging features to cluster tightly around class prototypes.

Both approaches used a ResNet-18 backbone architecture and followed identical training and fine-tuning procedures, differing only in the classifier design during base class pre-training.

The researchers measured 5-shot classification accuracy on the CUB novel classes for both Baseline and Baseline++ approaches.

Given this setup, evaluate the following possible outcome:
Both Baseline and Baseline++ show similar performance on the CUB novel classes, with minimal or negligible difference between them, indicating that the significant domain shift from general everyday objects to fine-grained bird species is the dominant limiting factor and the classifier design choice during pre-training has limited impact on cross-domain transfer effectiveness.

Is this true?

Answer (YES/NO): NO